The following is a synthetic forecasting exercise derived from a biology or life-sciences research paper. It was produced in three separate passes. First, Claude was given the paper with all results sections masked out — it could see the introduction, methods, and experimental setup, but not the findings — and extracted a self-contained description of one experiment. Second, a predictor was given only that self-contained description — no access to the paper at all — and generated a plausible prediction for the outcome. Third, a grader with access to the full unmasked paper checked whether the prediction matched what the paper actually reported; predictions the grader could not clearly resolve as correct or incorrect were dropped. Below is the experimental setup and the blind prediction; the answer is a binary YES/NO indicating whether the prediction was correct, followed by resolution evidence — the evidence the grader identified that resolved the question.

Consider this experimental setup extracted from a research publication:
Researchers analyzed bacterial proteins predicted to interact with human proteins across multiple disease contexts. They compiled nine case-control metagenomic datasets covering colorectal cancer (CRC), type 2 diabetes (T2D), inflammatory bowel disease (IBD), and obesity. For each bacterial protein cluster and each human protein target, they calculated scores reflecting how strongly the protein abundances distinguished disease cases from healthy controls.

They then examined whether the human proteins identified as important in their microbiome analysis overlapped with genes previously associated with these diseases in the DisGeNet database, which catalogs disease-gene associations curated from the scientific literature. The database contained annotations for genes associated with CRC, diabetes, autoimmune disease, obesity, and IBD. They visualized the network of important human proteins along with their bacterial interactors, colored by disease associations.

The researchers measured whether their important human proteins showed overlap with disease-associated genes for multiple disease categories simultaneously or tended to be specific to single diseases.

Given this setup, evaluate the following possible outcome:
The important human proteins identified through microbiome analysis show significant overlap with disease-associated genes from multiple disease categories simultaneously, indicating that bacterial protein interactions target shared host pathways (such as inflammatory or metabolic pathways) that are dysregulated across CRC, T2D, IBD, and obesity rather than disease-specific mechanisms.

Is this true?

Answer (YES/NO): NO